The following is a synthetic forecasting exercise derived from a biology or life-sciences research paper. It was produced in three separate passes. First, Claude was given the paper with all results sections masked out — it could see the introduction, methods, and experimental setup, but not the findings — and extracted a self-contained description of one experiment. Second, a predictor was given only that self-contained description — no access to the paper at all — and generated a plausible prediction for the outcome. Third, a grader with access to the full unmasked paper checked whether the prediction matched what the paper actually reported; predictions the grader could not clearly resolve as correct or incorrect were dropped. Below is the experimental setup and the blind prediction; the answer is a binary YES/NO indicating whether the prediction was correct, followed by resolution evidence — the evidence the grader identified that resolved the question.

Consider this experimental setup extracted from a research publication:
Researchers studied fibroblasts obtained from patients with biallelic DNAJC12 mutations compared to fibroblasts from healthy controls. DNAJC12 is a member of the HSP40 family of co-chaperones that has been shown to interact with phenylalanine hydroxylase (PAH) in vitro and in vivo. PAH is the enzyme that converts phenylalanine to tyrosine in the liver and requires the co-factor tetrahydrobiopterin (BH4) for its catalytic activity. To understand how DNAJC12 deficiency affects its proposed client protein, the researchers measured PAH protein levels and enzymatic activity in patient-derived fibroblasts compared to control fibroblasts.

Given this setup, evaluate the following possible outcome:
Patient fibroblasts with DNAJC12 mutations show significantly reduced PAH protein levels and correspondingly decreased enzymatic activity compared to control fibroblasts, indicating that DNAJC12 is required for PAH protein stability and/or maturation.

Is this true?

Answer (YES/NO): YES